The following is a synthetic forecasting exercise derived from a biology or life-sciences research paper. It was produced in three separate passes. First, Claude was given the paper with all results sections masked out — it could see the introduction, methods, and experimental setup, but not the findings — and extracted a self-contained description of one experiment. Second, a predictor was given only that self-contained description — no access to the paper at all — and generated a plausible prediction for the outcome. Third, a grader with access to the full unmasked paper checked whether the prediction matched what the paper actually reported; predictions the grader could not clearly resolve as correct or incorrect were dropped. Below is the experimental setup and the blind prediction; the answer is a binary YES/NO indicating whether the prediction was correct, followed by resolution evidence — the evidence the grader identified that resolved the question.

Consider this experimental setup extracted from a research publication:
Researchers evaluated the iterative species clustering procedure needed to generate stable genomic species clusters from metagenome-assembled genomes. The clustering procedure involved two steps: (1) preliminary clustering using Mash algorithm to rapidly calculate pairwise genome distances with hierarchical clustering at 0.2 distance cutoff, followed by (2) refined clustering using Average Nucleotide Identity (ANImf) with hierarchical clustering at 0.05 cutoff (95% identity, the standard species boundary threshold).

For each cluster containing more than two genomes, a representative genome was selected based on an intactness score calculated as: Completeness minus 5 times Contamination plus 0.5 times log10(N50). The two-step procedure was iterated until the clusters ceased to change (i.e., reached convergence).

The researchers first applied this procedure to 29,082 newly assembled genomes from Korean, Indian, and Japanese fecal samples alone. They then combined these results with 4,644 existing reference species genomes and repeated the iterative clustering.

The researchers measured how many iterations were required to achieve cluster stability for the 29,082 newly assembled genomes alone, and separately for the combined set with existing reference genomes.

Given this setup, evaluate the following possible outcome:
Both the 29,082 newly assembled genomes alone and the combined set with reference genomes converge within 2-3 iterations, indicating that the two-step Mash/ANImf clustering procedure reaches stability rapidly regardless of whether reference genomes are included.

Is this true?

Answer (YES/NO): NO